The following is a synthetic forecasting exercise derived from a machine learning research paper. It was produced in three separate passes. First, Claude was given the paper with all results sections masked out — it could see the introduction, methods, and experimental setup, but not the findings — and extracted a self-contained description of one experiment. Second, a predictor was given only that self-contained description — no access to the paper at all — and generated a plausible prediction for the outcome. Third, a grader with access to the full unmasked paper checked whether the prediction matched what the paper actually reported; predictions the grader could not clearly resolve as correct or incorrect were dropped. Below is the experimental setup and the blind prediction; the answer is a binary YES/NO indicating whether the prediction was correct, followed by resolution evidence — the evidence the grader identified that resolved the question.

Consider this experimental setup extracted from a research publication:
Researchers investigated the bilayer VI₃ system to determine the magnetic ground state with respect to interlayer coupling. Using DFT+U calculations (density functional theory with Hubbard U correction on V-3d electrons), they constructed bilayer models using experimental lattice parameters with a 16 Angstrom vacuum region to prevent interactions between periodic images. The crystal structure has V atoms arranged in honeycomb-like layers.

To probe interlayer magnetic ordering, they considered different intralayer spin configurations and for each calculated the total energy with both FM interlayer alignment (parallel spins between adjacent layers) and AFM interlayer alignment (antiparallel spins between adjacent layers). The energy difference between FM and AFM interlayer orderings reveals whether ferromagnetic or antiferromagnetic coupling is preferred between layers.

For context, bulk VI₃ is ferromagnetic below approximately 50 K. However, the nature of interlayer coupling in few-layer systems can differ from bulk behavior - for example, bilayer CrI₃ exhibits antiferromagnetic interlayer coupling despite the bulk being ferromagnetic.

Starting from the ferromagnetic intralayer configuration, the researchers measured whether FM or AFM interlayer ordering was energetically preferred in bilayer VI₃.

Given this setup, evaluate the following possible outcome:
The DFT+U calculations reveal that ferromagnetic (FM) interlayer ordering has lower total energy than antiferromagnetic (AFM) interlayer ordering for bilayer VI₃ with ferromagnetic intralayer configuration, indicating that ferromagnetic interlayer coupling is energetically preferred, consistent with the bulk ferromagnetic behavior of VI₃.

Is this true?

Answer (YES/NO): YES